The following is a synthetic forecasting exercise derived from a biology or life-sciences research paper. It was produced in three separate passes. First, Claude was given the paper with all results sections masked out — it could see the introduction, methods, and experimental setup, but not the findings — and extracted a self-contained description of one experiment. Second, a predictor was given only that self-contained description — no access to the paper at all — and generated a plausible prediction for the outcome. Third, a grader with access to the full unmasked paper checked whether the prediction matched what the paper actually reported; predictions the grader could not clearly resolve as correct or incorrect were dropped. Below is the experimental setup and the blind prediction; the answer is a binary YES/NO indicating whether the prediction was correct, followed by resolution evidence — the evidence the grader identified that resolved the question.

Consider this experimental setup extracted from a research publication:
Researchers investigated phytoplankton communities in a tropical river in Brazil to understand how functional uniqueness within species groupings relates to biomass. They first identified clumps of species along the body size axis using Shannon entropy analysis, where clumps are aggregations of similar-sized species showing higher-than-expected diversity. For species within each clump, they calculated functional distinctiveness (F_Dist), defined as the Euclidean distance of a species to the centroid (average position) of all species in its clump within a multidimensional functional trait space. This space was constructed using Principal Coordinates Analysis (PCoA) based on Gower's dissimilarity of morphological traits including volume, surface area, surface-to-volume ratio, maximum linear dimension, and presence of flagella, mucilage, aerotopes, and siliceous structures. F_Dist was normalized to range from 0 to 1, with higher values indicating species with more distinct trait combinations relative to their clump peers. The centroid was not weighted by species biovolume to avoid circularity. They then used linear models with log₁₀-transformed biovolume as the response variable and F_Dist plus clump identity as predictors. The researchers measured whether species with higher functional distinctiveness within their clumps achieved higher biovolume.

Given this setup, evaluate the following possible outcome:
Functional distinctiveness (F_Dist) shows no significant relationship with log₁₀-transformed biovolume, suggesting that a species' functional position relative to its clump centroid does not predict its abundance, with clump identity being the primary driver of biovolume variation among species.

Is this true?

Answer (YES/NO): NO